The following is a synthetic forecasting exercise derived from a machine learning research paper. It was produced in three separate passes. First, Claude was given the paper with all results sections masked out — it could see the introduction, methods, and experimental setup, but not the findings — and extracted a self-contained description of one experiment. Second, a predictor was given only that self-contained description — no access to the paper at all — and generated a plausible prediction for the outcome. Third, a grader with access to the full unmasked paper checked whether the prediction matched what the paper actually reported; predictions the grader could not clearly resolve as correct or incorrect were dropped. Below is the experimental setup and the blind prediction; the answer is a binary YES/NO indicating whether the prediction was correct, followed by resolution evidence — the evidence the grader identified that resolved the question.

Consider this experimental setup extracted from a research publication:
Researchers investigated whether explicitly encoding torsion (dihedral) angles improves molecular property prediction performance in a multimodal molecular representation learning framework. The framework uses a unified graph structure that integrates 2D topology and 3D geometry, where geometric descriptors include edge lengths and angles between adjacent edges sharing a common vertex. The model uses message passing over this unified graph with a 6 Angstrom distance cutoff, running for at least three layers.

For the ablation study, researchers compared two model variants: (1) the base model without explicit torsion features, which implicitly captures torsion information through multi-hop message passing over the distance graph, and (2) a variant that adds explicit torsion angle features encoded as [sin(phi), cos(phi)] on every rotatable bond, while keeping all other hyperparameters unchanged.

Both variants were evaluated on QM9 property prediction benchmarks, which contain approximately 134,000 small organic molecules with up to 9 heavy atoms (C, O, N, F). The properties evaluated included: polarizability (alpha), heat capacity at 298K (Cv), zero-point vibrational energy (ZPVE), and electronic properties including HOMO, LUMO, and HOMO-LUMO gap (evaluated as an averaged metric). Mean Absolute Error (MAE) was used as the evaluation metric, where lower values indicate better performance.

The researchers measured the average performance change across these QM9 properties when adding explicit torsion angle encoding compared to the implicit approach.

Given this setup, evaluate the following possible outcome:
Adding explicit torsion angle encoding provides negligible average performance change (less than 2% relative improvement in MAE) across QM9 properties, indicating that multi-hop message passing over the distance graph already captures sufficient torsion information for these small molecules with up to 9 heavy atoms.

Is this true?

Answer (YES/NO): YES